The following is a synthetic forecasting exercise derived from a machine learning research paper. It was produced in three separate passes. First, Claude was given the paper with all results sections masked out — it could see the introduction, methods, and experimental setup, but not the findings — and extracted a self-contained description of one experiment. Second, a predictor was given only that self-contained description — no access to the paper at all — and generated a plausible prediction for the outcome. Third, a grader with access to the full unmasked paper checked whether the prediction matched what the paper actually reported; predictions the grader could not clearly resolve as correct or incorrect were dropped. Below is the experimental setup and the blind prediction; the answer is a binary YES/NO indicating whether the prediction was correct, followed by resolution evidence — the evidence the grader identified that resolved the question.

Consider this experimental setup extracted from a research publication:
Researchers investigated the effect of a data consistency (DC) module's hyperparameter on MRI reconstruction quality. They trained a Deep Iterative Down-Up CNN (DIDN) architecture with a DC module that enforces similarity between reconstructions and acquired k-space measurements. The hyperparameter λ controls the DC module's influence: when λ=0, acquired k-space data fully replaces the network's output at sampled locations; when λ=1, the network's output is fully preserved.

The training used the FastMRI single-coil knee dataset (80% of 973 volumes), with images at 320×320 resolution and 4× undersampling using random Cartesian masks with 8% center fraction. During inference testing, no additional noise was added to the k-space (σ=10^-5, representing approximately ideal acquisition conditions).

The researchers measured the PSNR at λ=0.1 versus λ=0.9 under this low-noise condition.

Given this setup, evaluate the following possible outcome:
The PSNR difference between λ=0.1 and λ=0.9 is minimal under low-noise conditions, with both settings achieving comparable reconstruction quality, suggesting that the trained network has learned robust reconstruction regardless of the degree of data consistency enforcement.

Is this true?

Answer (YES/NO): YES